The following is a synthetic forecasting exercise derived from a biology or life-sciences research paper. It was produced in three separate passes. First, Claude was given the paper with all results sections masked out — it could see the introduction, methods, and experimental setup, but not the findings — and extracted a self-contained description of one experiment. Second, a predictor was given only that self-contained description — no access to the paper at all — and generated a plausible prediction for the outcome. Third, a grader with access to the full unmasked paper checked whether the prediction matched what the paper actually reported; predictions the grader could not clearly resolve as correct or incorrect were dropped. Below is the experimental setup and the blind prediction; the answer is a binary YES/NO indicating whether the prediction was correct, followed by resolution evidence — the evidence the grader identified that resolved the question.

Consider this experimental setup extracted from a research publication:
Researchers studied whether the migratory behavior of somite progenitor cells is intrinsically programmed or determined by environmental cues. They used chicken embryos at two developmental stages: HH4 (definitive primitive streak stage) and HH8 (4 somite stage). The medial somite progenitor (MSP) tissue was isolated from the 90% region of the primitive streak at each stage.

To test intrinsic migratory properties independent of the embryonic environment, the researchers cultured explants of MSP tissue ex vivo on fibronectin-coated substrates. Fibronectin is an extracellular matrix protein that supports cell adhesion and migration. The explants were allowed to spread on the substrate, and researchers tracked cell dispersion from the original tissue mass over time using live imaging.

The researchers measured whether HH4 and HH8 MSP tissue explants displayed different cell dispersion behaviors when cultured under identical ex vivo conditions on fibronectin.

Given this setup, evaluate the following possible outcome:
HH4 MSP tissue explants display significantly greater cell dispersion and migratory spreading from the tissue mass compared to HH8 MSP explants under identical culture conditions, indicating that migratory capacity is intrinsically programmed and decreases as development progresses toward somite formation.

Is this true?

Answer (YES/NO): YES